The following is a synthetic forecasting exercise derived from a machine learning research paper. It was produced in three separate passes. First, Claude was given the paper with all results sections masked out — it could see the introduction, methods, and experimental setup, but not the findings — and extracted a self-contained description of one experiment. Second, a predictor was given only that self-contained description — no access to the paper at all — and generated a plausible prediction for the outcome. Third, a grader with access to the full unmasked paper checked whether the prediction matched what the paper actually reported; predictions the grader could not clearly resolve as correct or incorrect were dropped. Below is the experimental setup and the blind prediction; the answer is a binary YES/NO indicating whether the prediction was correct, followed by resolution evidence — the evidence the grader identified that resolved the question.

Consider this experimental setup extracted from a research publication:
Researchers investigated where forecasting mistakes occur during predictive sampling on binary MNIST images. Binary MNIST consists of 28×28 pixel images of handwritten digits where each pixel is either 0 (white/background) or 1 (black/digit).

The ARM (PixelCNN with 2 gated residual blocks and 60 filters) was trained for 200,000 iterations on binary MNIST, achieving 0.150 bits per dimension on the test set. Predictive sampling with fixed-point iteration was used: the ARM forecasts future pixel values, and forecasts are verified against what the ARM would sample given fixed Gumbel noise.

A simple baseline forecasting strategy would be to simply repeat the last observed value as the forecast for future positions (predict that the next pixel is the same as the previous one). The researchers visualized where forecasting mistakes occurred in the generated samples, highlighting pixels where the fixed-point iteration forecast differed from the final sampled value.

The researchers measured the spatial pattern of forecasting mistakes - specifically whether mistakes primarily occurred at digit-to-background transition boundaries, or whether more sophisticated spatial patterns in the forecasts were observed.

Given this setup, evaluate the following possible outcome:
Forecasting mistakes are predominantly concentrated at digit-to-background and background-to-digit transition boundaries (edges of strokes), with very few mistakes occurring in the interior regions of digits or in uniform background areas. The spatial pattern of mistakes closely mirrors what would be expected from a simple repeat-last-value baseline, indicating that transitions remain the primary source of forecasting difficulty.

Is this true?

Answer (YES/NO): NO